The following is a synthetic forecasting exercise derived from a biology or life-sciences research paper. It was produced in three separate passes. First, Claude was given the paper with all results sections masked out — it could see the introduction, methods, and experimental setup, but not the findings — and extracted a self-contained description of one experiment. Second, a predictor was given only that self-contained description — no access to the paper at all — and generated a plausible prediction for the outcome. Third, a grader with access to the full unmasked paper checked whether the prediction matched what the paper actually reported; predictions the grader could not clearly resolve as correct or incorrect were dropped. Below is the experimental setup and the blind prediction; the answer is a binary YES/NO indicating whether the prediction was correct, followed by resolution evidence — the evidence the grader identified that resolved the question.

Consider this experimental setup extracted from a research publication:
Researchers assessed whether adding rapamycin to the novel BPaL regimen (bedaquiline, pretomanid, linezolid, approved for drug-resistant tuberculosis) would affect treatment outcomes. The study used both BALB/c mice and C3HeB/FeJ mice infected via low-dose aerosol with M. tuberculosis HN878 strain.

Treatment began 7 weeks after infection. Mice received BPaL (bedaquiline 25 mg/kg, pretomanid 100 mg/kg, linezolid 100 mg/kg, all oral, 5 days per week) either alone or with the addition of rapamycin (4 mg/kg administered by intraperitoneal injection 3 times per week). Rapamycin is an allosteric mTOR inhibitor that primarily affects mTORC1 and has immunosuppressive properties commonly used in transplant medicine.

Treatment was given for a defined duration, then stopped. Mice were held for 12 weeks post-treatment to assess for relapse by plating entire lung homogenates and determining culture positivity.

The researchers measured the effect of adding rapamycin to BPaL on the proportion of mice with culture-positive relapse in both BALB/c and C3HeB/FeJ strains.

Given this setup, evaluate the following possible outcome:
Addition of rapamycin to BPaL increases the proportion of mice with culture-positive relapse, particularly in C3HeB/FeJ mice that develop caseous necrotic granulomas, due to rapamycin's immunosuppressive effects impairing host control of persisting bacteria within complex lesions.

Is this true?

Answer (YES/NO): NO